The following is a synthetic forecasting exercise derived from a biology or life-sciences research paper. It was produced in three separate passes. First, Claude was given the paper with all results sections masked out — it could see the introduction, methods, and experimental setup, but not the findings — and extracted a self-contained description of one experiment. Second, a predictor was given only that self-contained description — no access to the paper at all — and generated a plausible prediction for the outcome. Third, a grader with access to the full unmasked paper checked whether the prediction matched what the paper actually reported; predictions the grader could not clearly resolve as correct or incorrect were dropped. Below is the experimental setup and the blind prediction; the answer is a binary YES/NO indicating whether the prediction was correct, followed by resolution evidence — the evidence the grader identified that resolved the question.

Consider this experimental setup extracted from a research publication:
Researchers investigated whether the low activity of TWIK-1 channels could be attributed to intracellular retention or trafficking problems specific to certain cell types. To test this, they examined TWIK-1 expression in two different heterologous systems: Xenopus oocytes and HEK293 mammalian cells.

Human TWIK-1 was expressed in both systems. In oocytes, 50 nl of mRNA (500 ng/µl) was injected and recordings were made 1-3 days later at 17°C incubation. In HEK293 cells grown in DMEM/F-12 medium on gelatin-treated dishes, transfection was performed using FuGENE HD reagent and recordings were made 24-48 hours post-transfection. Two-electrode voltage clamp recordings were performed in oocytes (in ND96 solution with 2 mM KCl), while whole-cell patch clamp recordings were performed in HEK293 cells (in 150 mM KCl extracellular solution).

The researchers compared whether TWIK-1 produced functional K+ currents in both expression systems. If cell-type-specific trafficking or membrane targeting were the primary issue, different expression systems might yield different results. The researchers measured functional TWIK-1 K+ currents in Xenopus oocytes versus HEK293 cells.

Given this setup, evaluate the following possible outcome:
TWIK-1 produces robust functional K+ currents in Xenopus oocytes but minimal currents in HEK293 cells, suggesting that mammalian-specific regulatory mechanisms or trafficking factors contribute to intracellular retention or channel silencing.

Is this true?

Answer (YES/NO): NO